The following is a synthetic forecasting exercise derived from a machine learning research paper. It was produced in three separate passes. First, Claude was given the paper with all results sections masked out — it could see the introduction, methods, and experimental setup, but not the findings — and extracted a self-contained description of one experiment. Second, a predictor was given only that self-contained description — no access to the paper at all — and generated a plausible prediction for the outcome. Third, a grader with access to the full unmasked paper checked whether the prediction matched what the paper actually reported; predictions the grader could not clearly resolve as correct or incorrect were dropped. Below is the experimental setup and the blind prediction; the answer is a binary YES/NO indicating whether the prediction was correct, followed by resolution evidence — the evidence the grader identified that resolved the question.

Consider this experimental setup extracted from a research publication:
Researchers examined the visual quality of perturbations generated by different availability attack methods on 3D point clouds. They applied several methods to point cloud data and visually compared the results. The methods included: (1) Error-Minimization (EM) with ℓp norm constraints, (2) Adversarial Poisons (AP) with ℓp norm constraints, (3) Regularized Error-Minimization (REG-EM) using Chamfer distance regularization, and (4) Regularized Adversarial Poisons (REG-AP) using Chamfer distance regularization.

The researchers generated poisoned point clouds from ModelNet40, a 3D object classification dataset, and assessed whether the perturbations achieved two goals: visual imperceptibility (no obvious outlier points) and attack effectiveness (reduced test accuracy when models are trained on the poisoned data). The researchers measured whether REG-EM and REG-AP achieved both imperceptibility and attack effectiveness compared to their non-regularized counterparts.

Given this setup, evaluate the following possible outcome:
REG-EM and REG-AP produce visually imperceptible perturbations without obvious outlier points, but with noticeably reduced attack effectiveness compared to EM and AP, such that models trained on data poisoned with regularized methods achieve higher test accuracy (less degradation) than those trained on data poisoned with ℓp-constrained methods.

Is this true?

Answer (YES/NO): YES